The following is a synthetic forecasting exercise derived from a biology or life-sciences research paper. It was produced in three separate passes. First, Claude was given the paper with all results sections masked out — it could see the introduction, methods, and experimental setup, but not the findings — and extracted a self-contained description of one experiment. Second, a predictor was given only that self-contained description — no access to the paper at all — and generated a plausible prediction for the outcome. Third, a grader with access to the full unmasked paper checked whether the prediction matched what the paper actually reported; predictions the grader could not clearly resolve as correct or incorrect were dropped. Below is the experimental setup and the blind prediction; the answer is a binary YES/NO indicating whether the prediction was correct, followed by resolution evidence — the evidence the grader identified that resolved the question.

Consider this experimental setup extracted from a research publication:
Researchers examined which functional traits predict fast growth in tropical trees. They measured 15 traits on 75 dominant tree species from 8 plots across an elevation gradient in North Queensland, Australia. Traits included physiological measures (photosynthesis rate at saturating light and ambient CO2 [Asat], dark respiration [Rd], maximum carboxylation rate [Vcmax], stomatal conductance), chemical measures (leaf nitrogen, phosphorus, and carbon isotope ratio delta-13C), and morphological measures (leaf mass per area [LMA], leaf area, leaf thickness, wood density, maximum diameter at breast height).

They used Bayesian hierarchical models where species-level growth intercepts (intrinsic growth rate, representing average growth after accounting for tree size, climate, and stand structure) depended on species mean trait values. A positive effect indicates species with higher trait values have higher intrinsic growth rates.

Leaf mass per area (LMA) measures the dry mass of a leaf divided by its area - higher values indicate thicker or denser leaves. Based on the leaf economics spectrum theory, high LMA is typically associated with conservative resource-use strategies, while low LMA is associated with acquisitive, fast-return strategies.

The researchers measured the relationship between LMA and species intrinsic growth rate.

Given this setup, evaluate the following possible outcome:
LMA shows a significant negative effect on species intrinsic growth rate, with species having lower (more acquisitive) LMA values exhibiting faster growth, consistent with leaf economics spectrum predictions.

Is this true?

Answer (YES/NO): NO